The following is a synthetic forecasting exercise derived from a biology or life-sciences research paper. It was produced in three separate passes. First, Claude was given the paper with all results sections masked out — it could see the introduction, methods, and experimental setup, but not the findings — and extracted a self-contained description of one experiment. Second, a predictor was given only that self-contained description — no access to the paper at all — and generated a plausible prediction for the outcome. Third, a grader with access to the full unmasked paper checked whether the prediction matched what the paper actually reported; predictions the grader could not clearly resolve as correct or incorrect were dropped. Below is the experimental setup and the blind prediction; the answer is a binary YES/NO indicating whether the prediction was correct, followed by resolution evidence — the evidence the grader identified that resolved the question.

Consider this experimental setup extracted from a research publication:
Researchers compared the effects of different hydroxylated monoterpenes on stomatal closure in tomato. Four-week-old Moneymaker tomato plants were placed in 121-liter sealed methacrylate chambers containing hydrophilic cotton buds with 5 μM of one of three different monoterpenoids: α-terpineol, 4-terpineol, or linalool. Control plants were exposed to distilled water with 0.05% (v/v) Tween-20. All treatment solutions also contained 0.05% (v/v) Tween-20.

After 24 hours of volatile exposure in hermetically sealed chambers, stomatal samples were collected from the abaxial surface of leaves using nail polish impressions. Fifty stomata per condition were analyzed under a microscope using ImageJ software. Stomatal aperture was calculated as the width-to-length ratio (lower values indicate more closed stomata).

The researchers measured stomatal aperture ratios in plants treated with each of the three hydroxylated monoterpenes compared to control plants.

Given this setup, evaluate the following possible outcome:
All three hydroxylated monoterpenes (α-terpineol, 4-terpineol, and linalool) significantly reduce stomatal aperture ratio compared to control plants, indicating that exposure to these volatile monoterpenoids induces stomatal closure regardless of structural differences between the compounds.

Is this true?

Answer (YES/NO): YES